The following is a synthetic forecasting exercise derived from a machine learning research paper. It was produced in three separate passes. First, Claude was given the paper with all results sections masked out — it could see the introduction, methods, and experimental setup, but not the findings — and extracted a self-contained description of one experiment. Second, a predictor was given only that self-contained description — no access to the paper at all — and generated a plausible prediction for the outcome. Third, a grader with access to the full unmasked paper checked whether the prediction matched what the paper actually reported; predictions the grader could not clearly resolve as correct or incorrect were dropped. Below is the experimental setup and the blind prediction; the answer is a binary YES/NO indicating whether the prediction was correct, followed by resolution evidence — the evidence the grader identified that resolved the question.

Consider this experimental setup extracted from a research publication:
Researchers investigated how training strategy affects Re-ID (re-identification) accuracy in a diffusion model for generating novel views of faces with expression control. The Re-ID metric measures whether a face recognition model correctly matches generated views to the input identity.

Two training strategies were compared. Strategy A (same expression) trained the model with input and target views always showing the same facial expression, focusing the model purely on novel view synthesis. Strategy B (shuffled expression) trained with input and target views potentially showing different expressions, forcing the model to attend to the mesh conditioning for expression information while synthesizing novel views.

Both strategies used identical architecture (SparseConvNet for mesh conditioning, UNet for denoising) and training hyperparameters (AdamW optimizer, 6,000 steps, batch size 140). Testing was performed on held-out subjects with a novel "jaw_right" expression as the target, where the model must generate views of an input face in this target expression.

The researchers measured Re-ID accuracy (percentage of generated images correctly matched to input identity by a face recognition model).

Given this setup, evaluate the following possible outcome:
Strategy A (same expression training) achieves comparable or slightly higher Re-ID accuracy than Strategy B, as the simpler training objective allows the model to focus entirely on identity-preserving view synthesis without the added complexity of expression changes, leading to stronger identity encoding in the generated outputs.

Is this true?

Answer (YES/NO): YES